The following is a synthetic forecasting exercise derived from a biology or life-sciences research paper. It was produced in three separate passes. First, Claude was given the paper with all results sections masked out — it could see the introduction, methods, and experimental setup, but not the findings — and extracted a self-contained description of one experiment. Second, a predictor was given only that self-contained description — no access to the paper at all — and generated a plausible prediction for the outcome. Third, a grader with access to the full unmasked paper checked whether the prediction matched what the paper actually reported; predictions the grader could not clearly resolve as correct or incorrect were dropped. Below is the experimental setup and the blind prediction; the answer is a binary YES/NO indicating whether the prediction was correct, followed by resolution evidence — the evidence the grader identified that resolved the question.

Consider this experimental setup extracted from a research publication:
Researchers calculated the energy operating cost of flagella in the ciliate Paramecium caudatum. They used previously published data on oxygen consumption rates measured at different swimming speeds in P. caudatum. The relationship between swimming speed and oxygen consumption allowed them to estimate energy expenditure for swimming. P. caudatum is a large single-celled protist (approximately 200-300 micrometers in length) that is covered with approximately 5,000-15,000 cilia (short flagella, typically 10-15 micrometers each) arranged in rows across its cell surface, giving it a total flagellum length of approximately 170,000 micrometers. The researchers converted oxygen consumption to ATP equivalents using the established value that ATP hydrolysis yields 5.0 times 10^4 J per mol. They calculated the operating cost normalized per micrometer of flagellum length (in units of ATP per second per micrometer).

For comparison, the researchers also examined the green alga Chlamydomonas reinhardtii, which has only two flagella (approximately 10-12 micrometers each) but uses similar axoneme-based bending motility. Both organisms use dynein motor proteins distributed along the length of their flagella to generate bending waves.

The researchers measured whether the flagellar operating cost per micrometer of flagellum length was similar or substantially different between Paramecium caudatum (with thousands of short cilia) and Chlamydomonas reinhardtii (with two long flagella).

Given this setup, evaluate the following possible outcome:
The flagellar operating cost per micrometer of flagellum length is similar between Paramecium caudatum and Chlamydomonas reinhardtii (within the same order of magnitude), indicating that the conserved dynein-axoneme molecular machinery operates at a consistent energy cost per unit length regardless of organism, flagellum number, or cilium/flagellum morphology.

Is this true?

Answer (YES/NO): YES